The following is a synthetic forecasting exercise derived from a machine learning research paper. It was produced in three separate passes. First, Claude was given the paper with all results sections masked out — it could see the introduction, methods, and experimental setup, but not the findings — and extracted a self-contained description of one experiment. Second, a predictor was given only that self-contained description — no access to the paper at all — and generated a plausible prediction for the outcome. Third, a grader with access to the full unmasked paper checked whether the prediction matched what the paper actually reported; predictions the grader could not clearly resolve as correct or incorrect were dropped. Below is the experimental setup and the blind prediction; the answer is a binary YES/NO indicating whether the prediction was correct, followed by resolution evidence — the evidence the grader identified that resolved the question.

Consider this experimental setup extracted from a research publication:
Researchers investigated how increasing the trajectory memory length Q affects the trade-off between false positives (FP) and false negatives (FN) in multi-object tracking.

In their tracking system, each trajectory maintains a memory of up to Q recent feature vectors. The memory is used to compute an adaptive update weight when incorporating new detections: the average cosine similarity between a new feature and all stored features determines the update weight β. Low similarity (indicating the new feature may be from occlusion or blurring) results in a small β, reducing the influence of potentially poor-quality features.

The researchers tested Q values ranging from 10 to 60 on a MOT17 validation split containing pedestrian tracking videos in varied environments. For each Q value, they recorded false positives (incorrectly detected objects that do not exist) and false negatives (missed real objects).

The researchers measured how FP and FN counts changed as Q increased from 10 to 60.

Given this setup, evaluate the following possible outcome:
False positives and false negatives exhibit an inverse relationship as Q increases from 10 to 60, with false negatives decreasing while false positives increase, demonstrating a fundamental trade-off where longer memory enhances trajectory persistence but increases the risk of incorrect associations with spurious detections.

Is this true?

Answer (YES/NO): YES